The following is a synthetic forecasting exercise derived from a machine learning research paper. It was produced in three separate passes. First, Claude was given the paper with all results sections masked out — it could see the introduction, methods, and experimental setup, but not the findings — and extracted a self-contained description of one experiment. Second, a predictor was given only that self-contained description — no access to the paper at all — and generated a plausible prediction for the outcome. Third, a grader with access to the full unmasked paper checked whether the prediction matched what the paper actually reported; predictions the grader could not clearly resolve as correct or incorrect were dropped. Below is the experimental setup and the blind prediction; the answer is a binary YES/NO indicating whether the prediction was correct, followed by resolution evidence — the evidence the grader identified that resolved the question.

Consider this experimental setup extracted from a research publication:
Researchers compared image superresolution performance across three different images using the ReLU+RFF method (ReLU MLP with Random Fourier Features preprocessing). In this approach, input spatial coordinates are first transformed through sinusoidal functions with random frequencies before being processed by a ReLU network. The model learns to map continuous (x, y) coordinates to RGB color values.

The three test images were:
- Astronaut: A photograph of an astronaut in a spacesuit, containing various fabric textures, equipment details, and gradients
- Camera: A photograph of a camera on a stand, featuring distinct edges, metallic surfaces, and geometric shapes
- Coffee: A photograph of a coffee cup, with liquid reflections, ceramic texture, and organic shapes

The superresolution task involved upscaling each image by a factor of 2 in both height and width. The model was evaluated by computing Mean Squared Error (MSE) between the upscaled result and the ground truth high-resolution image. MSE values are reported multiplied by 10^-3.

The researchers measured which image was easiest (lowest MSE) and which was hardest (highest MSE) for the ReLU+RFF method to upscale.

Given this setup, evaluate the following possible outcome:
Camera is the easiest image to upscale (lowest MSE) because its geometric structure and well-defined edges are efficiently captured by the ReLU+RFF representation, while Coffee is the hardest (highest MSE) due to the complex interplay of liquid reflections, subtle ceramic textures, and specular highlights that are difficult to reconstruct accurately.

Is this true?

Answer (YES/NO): NO